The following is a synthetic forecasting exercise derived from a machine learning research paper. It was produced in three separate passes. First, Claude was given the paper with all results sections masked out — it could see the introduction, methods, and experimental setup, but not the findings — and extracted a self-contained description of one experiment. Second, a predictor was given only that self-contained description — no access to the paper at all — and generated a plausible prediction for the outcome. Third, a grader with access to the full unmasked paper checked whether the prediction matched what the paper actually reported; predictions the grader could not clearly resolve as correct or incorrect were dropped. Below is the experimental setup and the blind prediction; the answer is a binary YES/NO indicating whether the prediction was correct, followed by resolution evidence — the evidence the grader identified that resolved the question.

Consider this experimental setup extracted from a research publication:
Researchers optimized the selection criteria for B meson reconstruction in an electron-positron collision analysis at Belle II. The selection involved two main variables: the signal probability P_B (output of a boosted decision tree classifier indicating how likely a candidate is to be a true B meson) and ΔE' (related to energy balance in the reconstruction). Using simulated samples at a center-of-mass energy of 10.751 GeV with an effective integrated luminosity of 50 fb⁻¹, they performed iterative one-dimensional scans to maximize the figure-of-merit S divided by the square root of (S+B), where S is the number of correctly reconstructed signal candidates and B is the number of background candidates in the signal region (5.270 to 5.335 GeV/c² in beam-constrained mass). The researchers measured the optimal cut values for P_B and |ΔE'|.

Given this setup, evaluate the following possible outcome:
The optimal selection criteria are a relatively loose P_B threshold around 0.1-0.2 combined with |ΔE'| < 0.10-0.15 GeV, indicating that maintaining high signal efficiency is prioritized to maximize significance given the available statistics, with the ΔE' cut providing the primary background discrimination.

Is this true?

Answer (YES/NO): NO